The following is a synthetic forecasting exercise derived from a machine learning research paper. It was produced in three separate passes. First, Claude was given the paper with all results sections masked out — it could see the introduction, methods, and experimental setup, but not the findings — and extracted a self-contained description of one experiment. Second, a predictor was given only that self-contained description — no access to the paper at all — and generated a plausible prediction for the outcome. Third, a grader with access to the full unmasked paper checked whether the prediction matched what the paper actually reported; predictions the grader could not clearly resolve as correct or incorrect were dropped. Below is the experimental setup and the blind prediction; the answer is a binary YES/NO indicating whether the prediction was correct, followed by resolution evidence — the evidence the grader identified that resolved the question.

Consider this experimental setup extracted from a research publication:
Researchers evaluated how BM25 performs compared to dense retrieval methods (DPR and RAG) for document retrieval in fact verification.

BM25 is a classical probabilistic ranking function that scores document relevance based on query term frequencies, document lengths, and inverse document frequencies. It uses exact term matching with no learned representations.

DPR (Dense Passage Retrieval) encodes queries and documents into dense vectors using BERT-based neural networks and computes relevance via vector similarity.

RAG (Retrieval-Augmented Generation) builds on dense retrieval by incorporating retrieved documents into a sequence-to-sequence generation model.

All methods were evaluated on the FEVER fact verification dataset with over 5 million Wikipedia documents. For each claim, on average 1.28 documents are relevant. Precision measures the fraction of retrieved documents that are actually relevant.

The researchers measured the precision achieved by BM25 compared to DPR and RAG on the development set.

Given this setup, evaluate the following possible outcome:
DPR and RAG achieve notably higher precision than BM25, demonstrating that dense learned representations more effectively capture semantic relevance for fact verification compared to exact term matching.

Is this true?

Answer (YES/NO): YES